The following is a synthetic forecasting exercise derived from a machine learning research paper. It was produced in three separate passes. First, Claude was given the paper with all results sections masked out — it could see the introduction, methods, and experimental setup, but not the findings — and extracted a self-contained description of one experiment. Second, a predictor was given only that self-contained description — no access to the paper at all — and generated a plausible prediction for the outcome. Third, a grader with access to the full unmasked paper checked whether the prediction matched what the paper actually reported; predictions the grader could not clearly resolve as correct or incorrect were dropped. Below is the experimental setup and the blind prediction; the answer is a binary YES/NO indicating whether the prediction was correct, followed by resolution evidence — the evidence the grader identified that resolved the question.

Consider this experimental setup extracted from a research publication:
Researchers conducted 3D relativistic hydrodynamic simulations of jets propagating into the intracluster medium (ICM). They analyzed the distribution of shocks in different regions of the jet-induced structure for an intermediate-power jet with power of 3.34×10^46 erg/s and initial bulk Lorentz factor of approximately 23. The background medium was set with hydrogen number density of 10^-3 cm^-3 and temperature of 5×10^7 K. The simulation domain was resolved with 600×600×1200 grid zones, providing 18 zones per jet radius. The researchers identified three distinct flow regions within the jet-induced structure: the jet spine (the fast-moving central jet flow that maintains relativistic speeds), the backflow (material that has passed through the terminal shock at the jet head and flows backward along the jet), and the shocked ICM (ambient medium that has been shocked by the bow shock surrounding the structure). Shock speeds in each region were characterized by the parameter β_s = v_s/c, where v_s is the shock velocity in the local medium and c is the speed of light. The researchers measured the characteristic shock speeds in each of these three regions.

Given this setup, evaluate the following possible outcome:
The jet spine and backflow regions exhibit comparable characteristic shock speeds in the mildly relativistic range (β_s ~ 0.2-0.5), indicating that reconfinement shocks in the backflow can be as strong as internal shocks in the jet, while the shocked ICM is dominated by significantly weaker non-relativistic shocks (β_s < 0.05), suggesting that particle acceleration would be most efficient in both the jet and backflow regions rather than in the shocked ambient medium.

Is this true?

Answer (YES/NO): NO